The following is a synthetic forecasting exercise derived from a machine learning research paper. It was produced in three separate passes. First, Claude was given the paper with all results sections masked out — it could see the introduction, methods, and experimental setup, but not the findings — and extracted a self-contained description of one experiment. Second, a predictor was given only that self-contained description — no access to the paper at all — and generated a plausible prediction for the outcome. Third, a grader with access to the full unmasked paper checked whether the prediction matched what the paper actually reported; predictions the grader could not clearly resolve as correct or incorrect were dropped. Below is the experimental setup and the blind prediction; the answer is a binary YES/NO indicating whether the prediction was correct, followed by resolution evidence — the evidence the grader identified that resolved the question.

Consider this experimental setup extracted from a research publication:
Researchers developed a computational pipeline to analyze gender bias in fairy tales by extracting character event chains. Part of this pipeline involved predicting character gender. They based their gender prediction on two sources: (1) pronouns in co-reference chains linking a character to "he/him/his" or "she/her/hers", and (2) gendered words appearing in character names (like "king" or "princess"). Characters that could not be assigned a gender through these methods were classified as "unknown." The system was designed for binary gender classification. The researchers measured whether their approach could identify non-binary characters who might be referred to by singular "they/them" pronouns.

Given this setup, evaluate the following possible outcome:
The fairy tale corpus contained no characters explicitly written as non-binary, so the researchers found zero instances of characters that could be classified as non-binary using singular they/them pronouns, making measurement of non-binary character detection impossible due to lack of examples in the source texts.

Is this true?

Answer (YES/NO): NO